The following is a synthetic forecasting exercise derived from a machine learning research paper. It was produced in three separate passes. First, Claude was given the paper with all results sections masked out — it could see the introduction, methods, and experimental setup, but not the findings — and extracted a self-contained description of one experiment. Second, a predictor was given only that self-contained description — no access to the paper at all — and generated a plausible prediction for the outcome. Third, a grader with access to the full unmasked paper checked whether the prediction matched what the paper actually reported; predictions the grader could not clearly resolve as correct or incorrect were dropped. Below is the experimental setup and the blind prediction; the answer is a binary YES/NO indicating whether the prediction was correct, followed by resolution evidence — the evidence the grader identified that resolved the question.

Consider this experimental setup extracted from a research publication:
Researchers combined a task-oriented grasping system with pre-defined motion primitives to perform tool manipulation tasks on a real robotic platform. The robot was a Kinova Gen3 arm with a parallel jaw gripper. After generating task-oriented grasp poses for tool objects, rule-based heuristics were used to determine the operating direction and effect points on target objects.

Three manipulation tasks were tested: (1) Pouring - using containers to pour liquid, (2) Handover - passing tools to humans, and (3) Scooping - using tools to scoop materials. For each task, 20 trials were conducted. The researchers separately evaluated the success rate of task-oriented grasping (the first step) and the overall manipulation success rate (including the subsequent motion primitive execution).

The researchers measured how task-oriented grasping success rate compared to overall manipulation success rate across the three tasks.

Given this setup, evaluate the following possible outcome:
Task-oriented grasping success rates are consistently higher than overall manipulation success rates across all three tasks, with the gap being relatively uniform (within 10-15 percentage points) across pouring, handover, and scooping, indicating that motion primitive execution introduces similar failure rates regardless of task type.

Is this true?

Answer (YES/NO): NO